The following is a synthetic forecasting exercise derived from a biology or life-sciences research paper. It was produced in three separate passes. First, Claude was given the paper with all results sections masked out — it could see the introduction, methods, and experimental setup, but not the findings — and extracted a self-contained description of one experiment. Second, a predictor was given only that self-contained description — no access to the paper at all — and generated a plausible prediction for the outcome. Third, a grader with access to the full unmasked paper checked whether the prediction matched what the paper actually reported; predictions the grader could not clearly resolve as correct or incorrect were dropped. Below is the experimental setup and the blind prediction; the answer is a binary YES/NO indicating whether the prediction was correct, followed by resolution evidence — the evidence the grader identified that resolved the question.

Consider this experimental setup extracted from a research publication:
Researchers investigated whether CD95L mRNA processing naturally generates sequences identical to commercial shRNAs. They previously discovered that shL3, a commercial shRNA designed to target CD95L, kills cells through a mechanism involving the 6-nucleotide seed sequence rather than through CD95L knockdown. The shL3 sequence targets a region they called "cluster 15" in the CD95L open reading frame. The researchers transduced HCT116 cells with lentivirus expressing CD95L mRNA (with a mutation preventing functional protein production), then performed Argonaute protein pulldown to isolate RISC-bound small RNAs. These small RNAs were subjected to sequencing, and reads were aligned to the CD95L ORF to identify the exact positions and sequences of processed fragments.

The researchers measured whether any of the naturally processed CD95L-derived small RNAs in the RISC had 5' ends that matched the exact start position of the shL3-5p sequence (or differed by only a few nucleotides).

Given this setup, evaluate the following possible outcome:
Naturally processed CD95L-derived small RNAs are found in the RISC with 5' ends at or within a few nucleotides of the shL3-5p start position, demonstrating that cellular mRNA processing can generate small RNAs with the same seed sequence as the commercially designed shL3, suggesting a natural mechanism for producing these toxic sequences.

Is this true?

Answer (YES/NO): YES